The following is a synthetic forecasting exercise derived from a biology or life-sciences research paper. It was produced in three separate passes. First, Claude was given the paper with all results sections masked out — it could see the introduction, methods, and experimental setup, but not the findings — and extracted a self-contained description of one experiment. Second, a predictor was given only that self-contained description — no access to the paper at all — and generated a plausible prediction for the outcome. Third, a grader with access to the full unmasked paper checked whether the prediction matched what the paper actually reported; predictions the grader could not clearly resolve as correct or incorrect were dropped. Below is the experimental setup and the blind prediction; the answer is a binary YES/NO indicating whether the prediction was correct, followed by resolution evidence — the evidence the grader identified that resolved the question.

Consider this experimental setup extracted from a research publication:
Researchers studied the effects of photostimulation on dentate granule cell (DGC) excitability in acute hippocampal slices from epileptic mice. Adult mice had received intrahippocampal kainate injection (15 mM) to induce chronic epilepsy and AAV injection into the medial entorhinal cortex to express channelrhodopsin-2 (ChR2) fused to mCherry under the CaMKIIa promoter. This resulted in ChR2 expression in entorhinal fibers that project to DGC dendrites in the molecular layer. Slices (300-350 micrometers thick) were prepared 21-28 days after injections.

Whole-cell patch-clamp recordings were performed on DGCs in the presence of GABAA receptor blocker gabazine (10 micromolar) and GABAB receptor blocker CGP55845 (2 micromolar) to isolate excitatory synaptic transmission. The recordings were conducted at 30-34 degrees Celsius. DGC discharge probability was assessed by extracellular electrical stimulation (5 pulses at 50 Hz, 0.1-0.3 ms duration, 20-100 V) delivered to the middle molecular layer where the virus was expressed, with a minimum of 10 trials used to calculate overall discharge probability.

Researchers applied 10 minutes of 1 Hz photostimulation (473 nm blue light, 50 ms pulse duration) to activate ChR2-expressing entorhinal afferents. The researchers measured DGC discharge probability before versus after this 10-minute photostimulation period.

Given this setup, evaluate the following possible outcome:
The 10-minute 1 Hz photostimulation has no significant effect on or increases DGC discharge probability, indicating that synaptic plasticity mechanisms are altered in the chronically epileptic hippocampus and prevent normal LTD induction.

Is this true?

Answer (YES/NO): NO